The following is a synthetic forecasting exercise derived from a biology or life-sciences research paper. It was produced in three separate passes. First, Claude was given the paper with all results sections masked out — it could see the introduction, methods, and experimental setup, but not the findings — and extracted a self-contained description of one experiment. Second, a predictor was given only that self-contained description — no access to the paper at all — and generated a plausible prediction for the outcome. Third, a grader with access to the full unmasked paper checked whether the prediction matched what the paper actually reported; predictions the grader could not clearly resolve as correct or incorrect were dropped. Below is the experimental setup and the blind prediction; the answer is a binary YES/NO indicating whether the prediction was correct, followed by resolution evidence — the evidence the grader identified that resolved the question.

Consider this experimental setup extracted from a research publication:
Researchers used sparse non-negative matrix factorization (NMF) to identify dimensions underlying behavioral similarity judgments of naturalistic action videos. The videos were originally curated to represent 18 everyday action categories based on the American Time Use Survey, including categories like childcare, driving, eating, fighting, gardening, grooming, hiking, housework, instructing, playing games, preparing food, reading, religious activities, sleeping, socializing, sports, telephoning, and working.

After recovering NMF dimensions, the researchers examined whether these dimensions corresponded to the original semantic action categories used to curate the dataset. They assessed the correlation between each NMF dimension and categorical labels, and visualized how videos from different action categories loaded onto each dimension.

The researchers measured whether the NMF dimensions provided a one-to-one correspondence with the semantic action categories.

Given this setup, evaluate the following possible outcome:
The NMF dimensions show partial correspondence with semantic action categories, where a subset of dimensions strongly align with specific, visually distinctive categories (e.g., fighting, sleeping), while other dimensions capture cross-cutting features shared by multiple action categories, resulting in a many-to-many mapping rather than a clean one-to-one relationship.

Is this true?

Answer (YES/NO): YES